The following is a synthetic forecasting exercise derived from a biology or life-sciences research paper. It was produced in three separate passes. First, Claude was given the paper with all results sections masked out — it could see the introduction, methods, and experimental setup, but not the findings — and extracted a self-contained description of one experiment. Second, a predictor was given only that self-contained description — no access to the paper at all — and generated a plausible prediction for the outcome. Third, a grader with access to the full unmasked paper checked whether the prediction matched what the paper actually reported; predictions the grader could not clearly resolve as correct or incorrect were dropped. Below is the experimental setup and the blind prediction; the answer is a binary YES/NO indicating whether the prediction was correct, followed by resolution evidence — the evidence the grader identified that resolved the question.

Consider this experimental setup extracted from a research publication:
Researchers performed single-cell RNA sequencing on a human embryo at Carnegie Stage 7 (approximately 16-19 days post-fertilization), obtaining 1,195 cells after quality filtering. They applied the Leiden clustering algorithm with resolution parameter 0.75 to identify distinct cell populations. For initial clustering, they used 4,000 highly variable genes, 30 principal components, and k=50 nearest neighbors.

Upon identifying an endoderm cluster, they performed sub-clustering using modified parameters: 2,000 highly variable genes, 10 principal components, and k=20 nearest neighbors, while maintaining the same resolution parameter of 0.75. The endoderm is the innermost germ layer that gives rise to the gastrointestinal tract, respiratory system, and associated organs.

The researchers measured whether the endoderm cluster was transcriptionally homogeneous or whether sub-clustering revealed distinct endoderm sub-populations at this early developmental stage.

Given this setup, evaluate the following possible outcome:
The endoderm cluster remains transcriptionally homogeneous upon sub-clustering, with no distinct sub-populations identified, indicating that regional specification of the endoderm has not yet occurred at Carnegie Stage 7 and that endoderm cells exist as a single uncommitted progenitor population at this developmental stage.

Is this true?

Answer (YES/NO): NO